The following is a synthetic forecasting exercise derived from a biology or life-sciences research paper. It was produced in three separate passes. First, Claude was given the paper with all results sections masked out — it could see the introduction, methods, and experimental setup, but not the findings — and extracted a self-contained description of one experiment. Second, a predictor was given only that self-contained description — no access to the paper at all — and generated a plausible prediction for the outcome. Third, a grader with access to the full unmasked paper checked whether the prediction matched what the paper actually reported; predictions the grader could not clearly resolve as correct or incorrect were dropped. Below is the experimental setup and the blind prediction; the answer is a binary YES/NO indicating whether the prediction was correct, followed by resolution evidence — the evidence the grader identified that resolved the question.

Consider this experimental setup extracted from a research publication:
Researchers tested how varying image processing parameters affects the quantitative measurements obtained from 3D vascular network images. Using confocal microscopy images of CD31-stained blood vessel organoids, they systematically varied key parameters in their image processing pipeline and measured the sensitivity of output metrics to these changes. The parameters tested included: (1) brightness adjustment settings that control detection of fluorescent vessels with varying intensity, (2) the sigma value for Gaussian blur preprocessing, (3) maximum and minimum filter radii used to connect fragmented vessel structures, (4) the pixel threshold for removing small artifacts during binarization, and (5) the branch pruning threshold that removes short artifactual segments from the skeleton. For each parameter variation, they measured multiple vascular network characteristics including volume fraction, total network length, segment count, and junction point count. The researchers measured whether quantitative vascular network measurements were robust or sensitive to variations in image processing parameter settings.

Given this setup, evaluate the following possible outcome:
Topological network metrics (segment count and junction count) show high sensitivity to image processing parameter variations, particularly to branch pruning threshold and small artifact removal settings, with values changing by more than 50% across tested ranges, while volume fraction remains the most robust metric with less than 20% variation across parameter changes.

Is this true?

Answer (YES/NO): NO